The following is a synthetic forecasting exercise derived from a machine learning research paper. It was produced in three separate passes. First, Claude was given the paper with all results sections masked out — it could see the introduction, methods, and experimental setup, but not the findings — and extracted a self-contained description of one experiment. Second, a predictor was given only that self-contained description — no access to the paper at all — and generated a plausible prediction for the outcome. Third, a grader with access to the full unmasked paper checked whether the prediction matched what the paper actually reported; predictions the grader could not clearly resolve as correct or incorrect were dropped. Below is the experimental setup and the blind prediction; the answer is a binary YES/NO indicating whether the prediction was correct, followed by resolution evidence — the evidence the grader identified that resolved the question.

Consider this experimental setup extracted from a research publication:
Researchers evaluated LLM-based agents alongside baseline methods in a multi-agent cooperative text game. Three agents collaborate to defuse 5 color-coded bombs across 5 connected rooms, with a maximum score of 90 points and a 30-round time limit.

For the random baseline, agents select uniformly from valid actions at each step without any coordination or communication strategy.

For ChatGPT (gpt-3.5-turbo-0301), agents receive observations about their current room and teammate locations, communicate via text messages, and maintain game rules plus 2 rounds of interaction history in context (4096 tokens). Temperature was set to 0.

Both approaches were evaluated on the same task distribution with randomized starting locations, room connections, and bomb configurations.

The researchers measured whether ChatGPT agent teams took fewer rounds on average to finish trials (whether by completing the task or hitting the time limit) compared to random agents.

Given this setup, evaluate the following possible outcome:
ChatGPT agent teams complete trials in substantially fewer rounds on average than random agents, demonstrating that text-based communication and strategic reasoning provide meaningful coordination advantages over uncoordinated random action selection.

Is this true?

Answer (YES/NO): NO